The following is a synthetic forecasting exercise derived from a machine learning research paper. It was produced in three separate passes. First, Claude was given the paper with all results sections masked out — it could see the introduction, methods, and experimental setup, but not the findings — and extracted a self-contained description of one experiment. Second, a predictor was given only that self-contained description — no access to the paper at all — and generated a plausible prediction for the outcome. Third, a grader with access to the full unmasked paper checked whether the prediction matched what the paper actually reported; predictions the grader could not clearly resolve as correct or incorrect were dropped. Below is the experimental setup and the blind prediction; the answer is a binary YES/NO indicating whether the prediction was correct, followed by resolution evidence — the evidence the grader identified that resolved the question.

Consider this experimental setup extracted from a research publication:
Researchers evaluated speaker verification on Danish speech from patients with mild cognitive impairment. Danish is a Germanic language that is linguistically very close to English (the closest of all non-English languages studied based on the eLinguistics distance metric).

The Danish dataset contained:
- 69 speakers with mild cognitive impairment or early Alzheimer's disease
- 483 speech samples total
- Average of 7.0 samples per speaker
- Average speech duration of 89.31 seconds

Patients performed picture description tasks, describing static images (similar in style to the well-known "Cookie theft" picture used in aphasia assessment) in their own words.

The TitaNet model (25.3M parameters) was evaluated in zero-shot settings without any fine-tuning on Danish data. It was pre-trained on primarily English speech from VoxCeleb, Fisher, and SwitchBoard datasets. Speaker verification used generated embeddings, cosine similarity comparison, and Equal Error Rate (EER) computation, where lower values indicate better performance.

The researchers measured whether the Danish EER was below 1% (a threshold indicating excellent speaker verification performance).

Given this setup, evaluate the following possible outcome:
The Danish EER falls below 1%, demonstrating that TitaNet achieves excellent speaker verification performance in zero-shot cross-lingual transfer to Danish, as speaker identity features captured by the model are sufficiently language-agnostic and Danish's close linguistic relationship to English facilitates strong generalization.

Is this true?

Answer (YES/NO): YES